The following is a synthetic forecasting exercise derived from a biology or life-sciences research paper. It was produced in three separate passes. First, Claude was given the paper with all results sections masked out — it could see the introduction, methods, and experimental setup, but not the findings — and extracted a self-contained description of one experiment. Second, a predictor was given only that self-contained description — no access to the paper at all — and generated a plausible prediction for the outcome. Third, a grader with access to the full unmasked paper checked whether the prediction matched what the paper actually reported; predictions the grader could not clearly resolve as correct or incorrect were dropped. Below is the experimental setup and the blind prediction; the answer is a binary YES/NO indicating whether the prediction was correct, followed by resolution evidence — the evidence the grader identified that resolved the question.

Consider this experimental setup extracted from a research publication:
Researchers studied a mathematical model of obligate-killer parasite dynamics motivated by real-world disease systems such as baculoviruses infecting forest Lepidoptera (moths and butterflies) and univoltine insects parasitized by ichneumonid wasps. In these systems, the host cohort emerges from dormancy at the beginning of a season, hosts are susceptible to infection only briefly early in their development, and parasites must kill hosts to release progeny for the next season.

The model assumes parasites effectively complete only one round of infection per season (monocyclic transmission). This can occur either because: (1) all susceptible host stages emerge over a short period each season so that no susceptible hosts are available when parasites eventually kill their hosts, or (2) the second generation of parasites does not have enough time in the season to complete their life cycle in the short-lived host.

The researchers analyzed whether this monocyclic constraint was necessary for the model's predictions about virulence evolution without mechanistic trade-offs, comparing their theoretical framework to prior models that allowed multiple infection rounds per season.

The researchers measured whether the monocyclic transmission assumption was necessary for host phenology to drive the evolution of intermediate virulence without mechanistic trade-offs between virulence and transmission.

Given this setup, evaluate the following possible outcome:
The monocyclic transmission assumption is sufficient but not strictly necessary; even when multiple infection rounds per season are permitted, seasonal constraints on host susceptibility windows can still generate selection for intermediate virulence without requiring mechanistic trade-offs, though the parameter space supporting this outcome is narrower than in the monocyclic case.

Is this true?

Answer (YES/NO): NO